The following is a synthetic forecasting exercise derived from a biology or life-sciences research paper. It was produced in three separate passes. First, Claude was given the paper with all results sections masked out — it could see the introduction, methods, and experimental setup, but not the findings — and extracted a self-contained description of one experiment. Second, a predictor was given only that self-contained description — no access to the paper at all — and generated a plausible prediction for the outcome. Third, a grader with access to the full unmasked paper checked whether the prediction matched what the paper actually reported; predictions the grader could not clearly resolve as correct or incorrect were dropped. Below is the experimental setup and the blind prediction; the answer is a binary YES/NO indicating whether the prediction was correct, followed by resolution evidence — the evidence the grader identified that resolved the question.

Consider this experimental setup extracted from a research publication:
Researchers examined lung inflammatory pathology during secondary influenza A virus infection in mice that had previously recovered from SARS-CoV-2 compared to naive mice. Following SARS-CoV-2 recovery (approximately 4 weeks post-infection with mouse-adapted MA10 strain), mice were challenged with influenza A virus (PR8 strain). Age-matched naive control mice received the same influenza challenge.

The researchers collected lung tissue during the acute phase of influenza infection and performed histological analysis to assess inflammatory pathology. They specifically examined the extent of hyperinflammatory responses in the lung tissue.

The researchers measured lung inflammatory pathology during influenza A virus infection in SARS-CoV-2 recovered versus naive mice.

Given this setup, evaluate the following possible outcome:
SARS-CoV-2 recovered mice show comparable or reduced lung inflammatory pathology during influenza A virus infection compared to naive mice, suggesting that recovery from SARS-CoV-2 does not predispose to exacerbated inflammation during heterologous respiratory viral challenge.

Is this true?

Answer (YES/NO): YES